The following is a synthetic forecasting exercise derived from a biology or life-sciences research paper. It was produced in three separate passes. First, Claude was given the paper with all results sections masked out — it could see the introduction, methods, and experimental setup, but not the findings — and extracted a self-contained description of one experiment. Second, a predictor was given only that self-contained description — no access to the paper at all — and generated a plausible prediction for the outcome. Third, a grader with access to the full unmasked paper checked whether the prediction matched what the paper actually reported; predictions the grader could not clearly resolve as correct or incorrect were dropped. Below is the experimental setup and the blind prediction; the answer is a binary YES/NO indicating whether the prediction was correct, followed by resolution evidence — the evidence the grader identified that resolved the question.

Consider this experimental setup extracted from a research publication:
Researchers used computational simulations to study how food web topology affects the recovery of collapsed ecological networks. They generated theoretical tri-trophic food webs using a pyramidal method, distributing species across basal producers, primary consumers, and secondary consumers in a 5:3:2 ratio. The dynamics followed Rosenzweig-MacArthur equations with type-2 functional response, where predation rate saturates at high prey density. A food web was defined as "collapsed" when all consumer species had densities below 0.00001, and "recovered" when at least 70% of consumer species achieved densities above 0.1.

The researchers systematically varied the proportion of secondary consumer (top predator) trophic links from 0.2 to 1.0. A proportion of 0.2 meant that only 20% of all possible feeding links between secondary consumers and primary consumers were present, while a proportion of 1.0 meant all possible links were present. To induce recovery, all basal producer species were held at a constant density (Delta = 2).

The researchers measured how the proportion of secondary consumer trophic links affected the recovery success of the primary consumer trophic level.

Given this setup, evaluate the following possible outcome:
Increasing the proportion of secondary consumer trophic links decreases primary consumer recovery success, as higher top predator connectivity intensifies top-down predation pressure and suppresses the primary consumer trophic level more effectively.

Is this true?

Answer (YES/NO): YES